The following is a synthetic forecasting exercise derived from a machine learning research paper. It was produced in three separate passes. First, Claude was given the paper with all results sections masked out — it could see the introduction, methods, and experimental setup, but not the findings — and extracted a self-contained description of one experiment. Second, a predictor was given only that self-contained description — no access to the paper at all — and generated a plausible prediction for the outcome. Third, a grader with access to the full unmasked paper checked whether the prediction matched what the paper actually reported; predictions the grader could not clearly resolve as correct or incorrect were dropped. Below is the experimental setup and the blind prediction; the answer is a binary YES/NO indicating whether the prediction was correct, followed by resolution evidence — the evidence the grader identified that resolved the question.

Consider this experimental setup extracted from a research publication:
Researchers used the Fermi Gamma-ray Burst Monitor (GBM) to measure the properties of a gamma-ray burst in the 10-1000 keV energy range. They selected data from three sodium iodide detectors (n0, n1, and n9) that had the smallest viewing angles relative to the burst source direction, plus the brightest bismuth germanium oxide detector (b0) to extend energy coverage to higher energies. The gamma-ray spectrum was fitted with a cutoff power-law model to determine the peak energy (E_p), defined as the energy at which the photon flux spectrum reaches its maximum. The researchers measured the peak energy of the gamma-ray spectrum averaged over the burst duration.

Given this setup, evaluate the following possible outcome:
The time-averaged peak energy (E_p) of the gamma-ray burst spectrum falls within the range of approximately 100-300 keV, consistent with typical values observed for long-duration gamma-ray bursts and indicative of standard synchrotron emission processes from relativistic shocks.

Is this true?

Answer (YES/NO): NO